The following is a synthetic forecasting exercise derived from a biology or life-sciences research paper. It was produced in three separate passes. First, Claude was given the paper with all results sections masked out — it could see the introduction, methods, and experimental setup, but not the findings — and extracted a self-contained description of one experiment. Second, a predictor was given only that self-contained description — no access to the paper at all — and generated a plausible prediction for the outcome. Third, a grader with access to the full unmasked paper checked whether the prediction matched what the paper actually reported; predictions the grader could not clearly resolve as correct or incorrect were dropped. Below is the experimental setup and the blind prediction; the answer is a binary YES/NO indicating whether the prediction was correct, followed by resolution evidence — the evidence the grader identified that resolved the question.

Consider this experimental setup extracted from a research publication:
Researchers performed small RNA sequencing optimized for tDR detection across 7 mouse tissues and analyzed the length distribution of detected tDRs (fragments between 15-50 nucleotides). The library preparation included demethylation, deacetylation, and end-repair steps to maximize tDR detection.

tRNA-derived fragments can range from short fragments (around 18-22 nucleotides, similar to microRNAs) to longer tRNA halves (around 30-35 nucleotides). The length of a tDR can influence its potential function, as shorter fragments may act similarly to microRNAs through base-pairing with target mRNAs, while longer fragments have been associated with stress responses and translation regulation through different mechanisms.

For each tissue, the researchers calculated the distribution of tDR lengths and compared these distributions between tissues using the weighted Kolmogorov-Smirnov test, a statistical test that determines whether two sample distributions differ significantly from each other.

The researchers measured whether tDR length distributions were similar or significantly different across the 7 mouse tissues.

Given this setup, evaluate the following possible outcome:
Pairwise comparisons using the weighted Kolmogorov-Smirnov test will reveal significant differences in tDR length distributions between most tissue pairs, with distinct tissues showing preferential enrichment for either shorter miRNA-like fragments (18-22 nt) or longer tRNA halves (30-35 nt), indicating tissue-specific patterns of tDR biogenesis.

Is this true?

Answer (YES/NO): YES